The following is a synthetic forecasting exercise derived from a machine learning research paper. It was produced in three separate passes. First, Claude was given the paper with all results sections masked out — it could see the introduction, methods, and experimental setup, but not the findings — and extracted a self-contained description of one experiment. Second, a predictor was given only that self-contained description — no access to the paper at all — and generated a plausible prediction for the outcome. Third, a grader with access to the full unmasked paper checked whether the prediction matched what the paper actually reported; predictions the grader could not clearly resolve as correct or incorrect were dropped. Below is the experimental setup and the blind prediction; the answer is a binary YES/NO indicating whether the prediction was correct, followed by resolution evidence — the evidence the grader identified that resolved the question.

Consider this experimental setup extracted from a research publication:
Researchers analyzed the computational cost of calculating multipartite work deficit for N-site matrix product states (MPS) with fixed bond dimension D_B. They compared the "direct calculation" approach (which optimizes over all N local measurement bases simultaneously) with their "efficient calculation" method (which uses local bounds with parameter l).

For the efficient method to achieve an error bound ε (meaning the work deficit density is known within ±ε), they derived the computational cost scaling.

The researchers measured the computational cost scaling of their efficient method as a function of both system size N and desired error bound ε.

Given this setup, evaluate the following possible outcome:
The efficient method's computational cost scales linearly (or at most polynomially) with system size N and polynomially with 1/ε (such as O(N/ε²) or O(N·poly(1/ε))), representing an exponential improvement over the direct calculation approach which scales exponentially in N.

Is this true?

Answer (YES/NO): NO